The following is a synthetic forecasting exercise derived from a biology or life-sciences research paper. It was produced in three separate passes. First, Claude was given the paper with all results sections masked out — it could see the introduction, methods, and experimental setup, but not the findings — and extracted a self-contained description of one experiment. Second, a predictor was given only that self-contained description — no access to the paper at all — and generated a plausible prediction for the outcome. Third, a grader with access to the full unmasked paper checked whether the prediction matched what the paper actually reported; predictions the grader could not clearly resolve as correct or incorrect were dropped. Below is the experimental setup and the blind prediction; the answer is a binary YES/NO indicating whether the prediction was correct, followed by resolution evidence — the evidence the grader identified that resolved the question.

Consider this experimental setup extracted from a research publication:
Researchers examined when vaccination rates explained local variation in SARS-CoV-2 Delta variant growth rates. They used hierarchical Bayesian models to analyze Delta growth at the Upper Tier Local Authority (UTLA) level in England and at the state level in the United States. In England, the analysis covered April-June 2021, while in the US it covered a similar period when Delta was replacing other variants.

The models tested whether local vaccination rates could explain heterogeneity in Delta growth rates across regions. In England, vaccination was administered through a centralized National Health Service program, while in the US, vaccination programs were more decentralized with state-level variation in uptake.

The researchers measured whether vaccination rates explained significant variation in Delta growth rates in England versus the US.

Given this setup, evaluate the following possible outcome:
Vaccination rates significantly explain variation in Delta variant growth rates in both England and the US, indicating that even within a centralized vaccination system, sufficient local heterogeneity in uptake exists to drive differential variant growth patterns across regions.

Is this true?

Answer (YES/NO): NO